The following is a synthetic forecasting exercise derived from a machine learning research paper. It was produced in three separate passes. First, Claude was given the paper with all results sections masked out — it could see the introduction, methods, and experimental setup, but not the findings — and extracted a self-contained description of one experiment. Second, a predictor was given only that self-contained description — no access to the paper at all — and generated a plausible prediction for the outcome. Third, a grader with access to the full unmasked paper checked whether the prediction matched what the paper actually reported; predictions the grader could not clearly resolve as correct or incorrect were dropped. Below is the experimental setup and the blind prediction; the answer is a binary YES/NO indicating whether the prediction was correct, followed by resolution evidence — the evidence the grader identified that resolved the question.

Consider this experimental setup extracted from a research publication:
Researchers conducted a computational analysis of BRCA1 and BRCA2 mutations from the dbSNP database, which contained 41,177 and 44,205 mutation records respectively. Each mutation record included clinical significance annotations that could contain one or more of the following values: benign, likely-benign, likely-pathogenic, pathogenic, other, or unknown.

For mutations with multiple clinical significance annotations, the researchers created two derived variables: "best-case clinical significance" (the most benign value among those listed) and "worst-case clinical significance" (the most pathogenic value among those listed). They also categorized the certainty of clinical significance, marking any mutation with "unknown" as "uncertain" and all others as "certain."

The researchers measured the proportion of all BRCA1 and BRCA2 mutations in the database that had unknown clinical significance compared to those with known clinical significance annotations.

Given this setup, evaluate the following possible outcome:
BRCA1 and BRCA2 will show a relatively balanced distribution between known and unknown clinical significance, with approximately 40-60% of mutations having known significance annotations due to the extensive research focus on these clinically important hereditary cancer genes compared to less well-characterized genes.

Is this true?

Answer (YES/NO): NO